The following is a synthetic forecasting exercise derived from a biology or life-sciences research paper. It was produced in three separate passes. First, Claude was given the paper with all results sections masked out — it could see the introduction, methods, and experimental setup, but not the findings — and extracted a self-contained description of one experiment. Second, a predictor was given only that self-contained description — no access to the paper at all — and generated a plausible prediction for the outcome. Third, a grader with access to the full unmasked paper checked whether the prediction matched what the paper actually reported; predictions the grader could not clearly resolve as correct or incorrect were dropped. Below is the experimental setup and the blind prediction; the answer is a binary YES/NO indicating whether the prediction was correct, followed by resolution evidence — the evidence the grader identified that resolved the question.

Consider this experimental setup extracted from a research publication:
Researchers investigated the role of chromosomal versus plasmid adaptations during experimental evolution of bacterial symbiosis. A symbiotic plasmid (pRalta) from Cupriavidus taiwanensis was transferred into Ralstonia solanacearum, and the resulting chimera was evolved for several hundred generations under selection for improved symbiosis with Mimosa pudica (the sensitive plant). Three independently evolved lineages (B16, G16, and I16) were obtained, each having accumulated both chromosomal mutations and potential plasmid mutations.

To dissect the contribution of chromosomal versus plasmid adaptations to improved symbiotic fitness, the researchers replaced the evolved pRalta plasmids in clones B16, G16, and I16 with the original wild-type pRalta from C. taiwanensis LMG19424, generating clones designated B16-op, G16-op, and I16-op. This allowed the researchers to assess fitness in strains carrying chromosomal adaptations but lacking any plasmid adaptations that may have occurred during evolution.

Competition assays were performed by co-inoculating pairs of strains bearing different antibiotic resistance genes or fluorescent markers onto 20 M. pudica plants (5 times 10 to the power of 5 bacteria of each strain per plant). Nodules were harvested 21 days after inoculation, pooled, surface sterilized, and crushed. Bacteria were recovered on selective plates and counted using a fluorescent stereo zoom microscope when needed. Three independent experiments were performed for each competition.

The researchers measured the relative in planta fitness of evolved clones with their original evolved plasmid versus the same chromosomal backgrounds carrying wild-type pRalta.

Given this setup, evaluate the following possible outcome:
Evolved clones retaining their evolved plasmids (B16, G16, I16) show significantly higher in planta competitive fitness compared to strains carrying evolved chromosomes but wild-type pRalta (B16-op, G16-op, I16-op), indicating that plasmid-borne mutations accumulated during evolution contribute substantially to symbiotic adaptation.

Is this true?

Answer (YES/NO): NO